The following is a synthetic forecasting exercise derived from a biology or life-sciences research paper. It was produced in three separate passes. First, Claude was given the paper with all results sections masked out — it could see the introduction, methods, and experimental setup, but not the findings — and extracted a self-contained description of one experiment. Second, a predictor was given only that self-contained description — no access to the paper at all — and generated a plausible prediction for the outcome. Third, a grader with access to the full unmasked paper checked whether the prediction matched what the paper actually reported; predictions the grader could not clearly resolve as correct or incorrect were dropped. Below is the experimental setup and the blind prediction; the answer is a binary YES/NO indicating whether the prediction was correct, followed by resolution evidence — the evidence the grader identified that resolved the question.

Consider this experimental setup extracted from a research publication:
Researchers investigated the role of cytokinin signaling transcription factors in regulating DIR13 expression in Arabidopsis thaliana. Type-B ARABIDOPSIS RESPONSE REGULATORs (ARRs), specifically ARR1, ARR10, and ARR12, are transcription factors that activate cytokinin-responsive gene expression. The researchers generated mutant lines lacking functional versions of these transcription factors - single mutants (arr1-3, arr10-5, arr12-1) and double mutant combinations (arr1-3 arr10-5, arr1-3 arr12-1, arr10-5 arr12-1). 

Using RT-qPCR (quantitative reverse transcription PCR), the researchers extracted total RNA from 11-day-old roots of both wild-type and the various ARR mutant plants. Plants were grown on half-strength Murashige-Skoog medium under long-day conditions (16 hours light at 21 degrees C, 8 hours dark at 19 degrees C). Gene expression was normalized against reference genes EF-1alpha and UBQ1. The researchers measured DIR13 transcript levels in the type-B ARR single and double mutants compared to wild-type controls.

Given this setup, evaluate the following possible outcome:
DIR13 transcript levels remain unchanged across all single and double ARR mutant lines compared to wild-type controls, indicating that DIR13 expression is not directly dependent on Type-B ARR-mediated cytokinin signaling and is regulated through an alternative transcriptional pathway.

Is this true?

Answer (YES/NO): NO